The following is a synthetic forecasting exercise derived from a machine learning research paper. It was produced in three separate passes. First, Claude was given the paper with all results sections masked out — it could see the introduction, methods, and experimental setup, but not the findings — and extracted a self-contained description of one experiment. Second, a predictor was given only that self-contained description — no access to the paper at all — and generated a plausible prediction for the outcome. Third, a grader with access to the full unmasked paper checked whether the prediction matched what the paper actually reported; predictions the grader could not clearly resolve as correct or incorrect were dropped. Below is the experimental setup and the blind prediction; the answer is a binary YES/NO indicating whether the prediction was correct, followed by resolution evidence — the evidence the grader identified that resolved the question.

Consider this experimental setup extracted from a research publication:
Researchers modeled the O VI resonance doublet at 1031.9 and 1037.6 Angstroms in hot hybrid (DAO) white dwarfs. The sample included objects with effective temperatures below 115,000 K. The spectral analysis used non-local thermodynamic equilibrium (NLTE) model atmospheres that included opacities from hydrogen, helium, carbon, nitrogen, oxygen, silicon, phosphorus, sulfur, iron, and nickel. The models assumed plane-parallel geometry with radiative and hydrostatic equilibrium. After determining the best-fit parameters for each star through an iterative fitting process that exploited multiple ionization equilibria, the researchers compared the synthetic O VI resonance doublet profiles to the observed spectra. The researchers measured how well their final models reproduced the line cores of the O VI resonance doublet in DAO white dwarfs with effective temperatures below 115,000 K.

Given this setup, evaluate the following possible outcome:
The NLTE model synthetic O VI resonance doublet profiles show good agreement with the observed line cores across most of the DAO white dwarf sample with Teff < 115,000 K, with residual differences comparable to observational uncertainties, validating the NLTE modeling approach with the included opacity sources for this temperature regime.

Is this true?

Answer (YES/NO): NO